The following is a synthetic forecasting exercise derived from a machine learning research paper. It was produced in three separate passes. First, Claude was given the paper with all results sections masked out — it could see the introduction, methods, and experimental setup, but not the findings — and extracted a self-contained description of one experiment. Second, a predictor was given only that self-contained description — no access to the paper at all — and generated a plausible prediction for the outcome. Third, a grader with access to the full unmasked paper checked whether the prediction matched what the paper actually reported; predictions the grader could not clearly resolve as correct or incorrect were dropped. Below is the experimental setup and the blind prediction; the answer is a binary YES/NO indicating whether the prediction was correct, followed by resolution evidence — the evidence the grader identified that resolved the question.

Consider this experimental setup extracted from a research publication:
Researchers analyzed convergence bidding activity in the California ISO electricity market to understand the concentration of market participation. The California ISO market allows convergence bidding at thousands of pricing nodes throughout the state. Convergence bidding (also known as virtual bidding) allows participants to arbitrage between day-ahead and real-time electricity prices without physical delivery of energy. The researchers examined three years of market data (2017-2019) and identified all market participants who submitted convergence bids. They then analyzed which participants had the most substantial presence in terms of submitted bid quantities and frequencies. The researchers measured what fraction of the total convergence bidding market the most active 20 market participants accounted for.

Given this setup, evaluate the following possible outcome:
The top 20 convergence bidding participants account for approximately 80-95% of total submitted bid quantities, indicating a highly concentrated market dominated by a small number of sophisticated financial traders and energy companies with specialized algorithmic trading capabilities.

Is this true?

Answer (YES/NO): YES